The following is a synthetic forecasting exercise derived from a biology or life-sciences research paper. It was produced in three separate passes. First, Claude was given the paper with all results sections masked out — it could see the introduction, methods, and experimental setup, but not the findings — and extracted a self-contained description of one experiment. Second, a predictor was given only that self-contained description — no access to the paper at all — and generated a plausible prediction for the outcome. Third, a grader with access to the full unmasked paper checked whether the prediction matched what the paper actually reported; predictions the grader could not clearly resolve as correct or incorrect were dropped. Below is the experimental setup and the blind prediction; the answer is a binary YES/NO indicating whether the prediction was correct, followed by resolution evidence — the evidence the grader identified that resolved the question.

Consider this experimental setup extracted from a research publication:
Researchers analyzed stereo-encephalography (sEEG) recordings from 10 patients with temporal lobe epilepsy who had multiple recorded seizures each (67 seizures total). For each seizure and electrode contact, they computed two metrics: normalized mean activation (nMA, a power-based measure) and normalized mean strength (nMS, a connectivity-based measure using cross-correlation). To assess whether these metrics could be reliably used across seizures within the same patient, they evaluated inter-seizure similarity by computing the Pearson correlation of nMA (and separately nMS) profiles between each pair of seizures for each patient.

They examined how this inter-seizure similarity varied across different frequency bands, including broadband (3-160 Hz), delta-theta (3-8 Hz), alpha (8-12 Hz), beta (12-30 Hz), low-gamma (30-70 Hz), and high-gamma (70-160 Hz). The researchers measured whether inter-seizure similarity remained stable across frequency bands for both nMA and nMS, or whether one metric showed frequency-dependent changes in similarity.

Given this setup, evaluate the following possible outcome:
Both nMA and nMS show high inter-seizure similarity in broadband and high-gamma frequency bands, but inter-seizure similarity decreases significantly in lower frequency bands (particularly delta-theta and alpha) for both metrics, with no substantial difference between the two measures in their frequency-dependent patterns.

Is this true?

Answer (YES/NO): NO